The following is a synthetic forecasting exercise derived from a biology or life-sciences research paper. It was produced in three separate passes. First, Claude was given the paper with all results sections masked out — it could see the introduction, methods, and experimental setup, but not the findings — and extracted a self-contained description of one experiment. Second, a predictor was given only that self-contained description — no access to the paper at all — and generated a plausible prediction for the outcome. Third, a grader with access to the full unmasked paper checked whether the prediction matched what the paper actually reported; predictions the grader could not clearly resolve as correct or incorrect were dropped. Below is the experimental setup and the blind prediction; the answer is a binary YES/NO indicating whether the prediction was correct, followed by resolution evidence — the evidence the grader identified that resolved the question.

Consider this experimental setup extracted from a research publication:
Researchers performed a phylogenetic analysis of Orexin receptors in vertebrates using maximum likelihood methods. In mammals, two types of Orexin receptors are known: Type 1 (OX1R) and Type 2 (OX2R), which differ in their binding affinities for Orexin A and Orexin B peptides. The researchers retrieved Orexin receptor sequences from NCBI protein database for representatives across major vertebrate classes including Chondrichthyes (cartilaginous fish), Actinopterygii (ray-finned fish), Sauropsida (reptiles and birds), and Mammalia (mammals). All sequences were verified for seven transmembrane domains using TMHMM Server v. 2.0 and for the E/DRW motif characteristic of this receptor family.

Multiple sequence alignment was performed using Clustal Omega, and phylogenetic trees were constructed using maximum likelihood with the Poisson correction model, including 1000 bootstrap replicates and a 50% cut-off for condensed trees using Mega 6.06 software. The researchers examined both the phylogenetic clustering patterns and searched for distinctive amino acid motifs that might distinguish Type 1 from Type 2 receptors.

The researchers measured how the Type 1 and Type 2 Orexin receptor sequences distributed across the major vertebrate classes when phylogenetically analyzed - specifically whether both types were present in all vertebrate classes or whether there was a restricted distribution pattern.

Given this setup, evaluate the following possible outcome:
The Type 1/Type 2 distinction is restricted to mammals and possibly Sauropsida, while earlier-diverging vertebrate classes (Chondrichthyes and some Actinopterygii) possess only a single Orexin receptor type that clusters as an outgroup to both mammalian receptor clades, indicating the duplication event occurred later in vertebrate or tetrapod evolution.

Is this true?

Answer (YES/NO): NO